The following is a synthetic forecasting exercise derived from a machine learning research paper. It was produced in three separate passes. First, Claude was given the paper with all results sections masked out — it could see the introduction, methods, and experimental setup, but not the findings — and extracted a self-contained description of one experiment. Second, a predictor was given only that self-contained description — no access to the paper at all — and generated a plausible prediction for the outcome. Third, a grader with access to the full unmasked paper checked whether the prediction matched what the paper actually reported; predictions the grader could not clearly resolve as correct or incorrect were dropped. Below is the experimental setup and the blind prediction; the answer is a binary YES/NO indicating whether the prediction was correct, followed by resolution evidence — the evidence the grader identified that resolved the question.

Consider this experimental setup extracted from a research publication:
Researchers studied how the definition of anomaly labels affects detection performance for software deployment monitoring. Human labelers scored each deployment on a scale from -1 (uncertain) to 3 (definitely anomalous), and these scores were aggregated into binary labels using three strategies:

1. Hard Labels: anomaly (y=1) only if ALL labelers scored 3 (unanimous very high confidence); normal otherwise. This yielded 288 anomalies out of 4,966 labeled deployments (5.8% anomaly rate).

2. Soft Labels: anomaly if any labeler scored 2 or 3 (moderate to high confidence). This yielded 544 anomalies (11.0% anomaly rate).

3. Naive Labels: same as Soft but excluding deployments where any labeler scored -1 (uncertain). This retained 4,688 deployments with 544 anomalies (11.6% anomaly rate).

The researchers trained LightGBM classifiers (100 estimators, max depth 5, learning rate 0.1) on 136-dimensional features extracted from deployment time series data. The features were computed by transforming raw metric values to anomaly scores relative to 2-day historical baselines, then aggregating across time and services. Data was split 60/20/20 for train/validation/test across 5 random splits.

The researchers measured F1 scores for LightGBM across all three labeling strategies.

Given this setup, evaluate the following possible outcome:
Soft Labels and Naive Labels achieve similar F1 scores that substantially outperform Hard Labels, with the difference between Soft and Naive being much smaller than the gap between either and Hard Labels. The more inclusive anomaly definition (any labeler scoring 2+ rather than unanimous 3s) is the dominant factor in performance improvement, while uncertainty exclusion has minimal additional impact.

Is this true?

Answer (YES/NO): YES